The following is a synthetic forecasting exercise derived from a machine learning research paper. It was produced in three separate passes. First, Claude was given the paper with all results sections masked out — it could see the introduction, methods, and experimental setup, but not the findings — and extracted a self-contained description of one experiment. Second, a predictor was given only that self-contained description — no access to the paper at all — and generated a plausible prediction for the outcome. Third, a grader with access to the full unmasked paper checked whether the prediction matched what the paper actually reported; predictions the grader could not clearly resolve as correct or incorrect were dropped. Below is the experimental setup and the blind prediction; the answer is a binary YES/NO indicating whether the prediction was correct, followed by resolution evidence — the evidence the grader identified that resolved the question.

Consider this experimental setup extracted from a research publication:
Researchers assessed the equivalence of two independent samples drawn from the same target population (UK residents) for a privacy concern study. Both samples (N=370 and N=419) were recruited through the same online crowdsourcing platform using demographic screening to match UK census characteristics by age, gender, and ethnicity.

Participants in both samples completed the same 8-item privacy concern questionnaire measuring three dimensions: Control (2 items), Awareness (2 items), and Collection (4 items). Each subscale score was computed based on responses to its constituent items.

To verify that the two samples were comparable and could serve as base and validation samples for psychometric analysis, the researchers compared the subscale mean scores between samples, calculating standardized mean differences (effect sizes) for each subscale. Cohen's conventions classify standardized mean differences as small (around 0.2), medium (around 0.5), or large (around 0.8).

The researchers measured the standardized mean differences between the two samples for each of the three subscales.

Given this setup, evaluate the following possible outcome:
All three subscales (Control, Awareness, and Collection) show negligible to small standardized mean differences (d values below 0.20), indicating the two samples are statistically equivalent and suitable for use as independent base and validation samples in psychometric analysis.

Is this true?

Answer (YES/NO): YES